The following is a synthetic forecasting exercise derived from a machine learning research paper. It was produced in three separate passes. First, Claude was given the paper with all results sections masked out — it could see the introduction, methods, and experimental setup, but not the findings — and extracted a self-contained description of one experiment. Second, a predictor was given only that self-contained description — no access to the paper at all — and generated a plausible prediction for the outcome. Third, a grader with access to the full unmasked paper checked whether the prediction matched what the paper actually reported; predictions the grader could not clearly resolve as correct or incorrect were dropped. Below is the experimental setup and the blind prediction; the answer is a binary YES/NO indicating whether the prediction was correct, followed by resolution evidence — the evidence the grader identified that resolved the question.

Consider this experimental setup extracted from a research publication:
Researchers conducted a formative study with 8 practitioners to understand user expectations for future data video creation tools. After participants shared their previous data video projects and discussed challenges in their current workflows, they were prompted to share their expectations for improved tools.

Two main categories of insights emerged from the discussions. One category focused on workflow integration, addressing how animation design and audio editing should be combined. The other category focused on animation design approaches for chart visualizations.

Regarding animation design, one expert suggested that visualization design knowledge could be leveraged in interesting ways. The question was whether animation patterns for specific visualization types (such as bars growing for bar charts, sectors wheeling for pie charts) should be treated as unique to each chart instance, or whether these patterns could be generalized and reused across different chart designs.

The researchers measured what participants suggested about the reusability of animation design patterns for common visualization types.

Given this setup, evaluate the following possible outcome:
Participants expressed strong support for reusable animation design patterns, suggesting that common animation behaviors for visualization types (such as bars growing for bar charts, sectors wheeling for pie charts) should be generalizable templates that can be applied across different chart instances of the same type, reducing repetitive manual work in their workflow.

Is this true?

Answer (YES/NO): YES